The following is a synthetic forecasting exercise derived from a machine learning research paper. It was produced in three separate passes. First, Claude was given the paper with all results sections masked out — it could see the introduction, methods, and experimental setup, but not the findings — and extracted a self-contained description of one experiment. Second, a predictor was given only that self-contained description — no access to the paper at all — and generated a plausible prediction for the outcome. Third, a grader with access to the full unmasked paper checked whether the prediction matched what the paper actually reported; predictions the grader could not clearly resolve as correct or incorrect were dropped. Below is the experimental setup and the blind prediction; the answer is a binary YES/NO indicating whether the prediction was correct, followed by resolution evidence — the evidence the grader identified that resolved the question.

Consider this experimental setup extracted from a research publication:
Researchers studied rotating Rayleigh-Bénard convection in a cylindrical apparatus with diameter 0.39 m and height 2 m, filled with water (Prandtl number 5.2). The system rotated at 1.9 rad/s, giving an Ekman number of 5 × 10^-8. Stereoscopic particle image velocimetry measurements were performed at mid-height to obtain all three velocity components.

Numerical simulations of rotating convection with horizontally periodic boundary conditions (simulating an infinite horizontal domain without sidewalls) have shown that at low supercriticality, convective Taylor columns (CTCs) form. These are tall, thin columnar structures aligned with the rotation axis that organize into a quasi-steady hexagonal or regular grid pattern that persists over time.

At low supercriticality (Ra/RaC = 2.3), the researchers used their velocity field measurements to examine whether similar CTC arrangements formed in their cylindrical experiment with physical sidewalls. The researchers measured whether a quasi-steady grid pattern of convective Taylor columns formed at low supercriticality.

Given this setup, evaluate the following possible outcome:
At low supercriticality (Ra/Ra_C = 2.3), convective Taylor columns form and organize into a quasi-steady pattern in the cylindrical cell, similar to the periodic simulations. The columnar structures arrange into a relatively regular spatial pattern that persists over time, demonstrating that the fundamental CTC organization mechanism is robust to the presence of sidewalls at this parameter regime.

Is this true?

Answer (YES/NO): NO